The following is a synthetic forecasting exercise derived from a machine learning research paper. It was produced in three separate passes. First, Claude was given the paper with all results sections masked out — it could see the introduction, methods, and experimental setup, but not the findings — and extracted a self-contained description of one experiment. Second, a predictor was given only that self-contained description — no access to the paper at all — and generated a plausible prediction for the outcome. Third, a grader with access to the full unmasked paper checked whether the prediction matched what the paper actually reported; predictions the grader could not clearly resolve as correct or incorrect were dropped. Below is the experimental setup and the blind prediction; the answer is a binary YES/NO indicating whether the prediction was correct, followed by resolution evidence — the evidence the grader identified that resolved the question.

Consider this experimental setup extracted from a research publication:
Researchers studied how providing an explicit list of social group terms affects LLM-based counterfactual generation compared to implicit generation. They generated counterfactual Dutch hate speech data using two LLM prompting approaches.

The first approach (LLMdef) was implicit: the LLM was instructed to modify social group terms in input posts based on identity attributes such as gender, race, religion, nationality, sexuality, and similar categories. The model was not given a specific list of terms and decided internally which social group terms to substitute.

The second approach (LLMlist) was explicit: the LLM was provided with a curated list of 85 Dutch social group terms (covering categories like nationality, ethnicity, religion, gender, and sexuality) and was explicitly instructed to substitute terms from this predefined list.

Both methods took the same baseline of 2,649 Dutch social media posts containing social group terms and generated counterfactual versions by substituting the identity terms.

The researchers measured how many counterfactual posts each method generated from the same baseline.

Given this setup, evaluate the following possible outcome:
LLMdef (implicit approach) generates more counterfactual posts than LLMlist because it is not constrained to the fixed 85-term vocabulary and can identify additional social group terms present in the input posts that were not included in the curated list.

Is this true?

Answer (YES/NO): NO